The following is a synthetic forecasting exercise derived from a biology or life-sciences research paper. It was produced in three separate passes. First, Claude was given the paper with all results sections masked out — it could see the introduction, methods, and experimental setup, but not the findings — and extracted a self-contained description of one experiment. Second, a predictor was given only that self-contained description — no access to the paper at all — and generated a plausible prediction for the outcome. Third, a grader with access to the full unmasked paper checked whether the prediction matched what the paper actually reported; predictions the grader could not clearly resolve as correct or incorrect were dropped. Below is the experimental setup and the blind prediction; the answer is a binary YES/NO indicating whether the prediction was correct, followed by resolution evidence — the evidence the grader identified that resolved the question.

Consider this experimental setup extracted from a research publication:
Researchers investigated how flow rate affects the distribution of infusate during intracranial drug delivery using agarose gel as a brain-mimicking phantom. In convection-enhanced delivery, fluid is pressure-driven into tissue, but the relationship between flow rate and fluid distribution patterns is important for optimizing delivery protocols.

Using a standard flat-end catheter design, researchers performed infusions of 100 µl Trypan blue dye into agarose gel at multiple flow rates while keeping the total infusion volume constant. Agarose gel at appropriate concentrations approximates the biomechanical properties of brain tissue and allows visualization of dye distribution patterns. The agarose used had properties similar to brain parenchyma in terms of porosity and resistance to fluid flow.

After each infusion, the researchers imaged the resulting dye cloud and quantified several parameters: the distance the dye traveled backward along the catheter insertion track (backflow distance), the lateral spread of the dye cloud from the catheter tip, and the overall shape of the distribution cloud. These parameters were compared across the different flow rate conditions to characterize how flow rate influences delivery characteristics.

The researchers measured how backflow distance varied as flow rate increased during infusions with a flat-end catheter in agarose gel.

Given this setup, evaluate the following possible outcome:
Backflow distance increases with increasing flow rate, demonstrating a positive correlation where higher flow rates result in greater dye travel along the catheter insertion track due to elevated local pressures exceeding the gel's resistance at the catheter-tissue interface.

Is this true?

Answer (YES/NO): YES